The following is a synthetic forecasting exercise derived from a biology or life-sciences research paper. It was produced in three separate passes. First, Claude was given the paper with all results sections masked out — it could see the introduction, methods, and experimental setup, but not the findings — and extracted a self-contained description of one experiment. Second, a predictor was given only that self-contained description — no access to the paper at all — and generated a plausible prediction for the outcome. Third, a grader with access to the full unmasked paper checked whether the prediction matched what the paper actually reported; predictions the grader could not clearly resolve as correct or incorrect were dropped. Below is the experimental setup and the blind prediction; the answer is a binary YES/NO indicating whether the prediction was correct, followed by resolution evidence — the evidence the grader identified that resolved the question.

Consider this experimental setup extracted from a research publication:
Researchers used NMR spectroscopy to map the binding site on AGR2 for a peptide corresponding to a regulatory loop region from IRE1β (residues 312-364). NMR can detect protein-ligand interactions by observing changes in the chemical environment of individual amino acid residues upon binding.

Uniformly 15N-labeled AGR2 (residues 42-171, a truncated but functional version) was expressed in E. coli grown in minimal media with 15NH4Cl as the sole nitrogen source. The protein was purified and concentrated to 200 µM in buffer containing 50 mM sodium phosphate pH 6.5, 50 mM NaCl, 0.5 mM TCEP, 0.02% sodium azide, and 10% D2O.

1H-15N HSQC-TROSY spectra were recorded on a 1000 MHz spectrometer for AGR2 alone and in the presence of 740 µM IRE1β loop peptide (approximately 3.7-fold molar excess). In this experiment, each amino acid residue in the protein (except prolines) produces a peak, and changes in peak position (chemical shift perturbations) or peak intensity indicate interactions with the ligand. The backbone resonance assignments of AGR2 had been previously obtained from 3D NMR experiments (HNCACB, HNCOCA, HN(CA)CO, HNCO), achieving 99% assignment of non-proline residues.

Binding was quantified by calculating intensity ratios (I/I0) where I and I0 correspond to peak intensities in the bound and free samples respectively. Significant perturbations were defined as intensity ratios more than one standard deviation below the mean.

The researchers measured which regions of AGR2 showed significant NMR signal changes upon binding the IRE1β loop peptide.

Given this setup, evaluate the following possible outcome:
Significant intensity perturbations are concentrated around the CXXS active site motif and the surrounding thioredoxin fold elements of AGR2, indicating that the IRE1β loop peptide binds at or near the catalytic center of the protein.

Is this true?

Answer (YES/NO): NO